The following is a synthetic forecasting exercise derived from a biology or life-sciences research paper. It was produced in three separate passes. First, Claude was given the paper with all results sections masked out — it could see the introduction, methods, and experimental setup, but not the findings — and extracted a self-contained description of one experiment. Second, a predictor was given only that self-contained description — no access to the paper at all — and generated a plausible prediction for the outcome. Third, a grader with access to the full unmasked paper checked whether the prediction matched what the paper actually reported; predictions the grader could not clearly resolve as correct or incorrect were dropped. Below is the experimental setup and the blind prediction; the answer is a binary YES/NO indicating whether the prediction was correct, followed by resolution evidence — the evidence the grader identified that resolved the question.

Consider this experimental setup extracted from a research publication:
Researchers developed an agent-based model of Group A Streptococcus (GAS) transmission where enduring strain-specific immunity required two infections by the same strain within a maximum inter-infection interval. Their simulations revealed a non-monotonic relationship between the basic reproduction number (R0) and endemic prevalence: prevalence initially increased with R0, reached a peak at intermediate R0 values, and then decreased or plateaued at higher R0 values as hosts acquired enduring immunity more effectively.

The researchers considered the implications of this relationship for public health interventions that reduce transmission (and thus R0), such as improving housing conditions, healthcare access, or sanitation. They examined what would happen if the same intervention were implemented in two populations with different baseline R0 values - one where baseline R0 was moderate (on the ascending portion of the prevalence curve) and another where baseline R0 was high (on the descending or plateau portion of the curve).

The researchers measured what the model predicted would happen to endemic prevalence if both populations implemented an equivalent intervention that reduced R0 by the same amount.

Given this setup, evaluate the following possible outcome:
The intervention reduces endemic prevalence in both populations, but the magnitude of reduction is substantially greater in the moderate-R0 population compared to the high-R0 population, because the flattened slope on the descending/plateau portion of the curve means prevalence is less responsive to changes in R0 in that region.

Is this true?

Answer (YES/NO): NO